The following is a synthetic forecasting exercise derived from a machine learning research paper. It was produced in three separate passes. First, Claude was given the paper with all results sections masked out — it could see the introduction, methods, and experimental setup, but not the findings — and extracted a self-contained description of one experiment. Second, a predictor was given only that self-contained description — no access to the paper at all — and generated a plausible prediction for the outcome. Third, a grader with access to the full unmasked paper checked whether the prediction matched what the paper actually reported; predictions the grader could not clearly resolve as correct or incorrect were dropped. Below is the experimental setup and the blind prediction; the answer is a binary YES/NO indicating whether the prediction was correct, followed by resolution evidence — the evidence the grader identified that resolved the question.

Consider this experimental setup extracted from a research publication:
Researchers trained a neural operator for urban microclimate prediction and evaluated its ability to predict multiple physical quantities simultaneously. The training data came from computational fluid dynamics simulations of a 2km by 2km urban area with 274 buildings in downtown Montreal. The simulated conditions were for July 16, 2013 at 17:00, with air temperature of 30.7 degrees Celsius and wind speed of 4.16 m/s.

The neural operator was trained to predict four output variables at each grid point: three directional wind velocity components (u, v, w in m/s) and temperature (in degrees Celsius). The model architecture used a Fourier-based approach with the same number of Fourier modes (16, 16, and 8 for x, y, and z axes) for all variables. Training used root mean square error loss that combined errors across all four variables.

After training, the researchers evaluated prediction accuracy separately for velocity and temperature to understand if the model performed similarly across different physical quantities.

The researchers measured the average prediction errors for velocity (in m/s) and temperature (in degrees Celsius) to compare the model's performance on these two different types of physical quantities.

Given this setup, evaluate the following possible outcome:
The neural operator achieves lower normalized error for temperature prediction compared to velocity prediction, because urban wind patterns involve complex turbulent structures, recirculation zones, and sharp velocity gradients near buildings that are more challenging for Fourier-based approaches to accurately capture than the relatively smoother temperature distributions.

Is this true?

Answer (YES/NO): NO